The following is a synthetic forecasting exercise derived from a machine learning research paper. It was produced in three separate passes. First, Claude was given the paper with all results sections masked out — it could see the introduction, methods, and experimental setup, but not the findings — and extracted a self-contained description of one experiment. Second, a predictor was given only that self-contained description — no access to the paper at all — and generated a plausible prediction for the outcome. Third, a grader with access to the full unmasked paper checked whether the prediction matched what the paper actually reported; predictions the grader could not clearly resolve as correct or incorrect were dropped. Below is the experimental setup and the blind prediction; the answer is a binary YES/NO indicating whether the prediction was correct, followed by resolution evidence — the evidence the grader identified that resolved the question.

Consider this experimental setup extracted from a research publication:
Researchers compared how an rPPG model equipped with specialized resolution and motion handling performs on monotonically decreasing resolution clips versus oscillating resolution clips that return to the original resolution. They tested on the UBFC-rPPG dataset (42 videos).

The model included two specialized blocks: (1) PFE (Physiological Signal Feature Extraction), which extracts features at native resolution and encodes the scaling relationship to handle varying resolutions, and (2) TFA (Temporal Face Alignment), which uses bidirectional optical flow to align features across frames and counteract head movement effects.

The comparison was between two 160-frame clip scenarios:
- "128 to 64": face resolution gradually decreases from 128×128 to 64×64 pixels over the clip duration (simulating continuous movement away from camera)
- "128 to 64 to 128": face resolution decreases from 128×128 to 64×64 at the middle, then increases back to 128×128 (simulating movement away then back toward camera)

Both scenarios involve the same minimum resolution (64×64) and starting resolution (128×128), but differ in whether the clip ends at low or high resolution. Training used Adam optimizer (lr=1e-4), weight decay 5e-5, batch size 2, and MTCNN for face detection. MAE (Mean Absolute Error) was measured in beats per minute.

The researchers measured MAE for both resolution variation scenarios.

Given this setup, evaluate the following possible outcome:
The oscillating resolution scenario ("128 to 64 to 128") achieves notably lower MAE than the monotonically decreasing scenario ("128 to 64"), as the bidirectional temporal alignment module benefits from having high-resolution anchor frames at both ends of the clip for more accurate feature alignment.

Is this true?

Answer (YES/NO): NO